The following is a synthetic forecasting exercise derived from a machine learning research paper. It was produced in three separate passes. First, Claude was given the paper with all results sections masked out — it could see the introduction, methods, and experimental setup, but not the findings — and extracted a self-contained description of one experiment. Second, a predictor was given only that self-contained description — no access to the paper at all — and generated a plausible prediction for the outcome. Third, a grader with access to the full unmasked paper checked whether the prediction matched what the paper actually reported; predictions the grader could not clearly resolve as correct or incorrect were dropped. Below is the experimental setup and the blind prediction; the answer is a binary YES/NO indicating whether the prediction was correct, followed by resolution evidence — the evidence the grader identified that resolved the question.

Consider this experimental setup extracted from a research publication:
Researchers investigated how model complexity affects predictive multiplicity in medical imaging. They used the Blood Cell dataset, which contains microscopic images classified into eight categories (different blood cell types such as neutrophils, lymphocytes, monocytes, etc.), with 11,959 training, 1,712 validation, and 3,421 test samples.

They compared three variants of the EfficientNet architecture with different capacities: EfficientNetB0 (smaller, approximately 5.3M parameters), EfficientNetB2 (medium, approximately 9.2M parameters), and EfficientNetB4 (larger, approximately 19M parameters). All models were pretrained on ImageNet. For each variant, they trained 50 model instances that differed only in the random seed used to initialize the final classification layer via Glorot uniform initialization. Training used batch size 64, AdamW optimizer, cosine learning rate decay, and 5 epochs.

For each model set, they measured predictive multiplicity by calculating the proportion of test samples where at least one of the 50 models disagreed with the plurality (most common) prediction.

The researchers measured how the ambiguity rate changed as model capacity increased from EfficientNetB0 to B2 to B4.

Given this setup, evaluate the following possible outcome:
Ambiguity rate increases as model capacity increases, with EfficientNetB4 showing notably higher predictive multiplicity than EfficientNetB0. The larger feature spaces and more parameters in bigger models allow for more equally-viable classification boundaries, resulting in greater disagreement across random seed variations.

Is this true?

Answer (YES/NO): NO